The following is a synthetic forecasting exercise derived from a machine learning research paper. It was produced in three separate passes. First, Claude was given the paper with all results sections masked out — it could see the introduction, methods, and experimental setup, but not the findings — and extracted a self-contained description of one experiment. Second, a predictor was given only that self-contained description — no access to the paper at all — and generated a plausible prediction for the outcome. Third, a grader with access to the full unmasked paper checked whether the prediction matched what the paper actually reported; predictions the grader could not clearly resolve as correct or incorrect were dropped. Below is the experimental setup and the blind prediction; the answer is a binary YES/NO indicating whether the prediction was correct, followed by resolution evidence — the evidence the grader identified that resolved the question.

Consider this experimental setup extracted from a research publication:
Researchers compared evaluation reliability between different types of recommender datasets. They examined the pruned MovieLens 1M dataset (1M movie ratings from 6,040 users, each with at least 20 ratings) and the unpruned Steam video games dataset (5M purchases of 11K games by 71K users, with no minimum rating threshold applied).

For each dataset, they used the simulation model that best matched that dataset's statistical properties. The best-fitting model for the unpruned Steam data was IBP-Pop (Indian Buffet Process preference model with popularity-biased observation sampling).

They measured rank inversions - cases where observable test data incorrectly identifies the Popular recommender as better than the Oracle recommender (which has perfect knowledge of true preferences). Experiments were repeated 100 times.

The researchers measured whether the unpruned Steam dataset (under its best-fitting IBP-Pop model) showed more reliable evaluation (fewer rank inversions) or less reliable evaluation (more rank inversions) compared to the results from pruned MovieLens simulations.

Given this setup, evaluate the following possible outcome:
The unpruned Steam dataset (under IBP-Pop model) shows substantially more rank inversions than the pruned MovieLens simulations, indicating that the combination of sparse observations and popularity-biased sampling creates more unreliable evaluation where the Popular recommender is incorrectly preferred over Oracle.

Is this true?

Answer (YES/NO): YES